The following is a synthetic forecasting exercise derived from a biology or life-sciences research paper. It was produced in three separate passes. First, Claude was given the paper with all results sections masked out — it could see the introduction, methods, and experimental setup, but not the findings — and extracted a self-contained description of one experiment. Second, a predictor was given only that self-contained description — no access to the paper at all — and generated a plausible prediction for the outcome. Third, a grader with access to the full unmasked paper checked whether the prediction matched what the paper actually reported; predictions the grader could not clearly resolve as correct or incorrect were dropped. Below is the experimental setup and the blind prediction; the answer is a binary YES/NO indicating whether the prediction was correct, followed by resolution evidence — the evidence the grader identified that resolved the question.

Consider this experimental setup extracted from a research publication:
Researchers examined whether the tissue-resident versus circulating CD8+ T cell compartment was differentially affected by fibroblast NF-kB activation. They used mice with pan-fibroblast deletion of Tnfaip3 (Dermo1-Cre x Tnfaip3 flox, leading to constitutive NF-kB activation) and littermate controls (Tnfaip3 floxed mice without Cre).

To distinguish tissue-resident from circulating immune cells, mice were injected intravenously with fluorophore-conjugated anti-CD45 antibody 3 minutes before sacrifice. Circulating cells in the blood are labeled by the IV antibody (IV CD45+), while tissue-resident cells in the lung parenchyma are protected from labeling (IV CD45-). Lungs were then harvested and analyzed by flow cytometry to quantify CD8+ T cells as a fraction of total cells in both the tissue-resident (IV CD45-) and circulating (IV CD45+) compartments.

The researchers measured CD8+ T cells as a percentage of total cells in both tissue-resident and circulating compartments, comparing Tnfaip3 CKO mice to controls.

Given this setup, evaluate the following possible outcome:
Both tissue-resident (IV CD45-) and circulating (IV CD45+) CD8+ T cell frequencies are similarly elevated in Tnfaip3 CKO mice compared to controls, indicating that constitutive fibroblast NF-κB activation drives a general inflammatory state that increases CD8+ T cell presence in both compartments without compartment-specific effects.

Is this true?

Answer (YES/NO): NO